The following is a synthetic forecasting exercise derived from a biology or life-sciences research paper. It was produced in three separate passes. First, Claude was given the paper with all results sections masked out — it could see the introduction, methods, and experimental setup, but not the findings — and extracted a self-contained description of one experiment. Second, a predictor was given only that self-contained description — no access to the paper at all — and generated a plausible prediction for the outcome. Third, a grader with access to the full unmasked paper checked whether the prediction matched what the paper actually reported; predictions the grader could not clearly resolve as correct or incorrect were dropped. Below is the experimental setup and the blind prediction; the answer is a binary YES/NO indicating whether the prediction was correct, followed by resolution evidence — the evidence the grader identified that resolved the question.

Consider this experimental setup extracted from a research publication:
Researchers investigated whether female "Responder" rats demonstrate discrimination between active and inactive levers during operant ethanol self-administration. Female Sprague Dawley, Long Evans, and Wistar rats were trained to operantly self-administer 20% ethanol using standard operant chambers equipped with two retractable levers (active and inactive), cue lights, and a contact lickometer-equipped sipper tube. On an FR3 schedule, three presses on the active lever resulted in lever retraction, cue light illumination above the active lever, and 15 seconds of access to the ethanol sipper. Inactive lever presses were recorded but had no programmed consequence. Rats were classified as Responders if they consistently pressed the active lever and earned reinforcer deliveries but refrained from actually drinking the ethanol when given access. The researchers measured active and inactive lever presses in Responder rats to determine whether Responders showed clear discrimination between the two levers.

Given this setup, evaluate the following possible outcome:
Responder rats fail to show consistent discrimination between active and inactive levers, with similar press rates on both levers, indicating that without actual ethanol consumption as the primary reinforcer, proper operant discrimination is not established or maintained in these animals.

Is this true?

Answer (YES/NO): NO